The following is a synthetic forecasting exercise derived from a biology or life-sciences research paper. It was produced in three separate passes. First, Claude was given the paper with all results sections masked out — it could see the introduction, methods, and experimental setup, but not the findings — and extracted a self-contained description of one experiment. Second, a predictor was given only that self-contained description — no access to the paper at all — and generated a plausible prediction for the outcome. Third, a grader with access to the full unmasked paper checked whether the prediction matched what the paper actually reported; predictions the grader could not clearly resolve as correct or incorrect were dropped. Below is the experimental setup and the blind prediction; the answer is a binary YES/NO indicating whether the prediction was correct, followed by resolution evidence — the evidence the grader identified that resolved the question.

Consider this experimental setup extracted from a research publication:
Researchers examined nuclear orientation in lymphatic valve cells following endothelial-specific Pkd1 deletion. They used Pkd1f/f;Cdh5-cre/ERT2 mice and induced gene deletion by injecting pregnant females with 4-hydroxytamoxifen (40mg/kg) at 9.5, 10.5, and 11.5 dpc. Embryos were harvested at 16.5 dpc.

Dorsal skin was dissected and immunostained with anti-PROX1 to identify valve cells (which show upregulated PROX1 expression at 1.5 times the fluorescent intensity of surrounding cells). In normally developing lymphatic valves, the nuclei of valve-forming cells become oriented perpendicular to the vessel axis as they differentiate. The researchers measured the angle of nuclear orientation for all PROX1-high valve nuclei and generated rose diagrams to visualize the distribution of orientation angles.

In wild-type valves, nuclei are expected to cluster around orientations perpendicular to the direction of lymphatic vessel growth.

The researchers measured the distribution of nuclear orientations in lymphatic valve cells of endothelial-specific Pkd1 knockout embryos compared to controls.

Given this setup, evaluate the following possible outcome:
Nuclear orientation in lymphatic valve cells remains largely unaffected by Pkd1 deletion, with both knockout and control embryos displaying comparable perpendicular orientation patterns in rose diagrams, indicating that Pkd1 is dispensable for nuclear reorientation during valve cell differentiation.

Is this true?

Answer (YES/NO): NO